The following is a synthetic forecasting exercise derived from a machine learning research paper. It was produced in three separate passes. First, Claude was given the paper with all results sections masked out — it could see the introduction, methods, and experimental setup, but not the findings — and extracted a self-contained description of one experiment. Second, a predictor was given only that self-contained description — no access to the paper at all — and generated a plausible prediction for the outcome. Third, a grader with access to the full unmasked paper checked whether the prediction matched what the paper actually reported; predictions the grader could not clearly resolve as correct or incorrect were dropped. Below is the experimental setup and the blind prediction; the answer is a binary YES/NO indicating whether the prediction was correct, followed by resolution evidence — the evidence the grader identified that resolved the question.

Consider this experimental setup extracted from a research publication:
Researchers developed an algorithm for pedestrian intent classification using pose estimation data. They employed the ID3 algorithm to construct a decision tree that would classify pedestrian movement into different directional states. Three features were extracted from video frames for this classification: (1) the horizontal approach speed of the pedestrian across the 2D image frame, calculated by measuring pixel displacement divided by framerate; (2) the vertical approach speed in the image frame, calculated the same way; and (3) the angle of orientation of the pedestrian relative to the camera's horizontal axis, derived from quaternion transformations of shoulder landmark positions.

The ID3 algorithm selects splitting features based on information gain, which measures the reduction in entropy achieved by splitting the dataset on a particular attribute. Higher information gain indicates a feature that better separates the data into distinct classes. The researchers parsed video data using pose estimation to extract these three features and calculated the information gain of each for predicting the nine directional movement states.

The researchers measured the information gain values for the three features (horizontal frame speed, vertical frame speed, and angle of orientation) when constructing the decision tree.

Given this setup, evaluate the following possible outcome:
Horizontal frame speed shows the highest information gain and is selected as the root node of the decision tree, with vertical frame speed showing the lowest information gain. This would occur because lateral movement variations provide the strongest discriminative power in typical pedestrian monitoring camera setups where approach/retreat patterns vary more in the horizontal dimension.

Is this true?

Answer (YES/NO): NO